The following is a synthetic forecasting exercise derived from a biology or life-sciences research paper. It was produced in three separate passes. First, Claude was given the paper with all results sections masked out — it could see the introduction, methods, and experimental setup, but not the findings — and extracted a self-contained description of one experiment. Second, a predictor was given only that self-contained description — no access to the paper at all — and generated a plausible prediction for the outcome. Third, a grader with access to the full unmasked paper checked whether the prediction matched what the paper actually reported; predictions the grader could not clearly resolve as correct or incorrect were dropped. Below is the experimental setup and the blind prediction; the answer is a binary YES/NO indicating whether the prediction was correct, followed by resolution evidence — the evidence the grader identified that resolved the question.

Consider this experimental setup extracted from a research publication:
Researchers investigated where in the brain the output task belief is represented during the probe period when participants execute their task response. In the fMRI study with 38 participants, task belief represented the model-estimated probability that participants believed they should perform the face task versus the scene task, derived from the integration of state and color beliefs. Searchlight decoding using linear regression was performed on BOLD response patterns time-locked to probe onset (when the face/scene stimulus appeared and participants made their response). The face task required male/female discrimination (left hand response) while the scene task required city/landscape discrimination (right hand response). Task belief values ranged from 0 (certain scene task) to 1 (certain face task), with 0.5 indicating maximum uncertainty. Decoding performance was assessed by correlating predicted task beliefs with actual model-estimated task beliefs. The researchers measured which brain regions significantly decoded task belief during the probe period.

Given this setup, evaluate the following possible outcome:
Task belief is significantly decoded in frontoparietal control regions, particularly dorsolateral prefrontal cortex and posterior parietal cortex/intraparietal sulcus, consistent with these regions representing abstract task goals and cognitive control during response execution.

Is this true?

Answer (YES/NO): NO